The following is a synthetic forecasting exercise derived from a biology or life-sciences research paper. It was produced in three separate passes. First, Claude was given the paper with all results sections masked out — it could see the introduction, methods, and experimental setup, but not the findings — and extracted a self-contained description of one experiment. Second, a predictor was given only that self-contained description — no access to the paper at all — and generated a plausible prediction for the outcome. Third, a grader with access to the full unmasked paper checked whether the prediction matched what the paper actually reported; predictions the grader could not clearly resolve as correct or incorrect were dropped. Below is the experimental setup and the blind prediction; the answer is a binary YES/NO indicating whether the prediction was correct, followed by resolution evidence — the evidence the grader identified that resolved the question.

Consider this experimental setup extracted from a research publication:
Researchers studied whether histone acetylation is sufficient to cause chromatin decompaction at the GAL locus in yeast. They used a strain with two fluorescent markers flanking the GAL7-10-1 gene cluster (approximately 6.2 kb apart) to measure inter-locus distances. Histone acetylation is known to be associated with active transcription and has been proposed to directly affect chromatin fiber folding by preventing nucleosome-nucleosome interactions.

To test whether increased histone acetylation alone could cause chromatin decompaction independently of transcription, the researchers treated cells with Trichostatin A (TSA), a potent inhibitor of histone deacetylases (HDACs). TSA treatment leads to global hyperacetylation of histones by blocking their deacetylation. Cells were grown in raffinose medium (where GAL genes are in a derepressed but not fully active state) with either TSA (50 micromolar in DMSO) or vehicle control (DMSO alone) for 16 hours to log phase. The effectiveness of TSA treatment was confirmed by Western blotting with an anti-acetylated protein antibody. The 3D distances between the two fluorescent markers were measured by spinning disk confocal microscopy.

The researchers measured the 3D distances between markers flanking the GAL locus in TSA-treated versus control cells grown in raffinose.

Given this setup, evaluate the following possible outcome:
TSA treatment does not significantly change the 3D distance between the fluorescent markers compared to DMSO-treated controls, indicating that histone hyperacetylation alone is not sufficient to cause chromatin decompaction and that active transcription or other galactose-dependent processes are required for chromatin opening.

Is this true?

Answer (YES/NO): YES